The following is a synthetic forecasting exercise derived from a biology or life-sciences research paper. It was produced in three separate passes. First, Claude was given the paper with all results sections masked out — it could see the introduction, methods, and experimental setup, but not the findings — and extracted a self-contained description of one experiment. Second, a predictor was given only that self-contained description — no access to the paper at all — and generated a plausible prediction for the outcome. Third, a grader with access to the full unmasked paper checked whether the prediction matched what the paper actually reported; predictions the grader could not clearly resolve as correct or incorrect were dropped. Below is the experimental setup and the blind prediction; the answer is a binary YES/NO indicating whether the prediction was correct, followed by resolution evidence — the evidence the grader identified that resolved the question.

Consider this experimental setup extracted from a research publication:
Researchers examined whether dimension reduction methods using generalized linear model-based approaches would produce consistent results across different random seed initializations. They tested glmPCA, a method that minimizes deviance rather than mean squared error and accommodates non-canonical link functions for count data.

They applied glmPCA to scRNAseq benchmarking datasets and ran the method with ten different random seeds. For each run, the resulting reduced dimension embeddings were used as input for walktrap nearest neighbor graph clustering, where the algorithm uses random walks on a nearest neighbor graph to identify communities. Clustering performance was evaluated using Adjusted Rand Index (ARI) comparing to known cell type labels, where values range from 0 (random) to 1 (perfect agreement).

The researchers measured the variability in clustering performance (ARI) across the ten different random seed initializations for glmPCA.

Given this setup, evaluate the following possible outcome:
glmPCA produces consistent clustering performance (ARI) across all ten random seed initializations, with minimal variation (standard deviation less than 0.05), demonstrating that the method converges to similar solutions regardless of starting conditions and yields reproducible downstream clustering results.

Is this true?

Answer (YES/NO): NO